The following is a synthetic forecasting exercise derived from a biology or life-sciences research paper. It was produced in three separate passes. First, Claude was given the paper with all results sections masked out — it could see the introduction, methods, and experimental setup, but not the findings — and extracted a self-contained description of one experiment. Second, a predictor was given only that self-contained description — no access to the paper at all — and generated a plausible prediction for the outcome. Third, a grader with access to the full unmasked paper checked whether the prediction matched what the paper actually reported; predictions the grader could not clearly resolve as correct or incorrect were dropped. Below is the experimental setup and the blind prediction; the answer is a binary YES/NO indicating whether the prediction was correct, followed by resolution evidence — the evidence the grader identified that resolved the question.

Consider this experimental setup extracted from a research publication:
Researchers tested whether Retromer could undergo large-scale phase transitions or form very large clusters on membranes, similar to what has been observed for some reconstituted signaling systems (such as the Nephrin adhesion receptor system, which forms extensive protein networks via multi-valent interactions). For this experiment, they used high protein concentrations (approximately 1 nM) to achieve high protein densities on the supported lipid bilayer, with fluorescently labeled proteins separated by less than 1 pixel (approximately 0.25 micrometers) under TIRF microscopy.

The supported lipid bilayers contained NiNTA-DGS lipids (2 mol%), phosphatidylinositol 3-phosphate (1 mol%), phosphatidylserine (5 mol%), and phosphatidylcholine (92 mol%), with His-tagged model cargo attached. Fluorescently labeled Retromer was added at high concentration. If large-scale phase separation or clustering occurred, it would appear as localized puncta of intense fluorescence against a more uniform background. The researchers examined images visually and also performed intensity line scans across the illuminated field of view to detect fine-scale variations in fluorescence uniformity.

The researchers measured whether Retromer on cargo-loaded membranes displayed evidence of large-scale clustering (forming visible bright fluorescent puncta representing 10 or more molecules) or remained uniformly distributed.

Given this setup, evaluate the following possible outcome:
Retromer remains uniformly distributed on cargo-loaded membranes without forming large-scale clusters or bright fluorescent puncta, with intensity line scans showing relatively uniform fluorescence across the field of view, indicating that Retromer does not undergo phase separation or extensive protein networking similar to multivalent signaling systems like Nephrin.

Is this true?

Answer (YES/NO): YES